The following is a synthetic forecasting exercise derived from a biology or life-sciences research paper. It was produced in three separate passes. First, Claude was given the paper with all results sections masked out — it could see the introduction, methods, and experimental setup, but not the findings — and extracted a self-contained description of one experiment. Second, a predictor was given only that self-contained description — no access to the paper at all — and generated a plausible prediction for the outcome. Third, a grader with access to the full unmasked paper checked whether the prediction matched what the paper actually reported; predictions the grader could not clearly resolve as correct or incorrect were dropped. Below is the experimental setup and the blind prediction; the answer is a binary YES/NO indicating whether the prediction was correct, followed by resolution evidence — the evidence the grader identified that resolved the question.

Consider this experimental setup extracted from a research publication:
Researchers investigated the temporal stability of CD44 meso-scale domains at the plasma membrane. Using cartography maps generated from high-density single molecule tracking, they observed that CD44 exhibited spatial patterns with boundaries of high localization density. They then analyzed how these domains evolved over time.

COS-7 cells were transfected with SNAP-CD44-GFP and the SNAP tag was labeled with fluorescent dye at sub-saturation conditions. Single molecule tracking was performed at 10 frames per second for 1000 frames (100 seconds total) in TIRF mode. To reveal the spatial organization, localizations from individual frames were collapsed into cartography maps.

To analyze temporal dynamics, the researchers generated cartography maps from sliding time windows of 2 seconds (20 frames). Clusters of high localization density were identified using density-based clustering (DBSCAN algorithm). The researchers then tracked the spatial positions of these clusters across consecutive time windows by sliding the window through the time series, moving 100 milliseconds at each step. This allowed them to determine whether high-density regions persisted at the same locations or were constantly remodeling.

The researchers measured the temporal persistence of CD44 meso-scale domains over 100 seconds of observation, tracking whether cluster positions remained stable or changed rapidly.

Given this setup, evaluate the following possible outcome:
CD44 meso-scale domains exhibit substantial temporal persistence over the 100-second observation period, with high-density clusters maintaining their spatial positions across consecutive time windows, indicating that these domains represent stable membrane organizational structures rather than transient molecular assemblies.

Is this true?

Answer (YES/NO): NO